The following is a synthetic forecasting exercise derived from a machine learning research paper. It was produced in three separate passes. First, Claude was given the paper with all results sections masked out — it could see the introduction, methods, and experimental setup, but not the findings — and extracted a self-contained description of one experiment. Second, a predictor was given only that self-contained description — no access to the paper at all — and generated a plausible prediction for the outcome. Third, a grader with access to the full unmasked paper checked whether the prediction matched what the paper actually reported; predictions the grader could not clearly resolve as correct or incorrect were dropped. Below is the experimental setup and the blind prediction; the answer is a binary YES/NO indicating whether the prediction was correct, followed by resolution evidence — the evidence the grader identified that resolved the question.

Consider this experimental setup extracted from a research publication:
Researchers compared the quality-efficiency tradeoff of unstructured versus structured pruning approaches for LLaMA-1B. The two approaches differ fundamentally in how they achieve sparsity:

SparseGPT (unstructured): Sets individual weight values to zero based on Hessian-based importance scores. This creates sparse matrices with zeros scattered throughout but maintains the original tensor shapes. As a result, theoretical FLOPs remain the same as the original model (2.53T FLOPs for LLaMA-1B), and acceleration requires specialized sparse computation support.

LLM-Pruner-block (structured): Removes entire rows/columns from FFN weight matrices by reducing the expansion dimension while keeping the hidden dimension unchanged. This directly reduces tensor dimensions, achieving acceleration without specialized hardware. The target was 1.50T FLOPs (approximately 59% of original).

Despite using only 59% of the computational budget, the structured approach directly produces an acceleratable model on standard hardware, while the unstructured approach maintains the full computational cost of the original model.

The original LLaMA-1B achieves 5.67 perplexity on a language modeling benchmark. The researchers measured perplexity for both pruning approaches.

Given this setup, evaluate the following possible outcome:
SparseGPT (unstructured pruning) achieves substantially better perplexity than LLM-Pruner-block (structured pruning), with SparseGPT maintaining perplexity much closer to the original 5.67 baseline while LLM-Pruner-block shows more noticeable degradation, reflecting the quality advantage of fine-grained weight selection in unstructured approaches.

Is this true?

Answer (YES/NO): NO